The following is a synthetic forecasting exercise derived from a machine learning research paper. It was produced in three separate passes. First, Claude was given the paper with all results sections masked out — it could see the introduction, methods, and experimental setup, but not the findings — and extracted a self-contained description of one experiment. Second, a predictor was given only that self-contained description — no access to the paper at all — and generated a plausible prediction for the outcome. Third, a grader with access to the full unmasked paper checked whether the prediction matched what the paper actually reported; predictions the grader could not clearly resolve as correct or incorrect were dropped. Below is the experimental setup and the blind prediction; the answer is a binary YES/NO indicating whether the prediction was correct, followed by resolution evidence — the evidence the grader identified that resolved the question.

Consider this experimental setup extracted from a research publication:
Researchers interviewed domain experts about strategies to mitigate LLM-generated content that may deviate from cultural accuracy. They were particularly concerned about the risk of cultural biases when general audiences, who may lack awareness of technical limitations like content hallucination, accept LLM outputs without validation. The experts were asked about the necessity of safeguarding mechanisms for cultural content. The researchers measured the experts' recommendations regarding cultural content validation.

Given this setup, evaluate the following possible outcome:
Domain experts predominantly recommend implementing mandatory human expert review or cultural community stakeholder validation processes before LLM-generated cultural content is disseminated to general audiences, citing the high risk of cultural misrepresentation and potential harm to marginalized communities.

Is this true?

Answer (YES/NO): NO